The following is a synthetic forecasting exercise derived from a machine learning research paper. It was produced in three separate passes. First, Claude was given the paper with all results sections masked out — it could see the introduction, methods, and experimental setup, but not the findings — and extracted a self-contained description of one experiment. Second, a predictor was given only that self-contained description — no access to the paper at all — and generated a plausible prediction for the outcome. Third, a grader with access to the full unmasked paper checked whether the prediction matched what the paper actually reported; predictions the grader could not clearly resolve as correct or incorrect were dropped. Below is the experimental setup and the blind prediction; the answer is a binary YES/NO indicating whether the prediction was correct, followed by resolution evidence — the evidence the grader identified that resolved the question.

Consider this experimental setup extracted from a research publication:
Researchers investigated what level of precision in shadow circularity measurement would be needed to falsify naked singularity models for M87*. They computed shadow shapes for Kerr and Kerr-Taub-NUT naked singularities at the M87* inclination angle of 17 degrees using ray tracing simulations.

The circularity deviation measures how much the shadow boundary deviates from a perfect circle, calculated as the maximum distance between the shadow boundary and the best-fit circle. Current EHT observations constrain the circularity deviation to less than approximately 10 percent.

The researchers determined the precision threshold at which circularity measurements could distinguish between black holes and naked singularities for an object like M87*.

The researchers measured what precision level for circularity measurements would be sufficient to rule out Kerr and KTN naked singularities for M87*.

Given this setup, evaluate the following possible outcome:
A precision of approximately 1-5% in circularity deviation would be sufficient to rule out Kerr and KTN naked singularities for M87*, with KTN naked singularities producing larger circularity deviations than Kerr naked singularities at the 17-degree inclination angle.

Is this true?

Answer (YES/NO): NO